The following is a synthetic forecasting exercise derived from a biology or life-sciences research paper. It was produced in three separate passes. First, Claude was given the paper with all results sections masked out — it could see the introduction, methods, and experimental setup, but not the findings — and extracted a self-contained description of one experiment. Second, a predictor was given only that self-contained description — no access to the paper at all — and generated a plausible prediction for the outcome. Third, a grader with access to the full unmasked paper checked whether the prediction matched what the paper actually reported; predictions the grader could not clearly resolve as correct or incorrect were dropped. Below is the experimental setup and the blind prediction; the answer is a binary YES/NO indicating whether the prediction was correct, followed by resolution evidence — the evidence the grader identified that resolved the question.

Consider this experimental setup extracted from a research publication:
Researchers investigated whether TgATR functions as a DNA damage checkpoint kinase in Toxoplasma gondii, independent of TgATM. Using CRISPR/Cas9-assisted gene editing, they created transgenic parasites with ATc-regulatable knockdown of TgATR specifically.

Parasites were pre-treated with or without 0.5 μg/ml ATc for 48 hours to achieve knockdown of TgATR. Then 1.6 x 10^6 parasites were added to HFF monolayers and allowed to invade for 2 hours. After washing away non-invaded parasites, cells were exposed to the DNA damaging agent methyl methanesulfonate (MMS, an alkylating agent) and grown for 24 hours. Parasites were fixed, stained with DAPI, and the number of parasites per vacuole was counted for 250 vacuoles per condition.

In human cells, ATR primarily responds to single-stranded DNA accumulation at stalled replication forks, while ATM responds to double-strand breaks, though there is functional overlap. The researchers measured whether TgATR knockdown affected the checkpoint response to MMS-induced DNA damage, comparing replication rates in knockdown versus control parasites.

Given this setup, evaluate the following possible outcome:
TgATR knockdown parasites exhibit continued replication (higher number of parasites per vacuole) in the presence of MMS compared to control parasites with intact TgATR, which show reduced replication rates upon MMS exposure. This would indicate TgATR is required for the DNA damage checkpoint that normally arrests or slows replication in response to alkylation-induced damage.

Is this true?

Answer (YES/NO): YES